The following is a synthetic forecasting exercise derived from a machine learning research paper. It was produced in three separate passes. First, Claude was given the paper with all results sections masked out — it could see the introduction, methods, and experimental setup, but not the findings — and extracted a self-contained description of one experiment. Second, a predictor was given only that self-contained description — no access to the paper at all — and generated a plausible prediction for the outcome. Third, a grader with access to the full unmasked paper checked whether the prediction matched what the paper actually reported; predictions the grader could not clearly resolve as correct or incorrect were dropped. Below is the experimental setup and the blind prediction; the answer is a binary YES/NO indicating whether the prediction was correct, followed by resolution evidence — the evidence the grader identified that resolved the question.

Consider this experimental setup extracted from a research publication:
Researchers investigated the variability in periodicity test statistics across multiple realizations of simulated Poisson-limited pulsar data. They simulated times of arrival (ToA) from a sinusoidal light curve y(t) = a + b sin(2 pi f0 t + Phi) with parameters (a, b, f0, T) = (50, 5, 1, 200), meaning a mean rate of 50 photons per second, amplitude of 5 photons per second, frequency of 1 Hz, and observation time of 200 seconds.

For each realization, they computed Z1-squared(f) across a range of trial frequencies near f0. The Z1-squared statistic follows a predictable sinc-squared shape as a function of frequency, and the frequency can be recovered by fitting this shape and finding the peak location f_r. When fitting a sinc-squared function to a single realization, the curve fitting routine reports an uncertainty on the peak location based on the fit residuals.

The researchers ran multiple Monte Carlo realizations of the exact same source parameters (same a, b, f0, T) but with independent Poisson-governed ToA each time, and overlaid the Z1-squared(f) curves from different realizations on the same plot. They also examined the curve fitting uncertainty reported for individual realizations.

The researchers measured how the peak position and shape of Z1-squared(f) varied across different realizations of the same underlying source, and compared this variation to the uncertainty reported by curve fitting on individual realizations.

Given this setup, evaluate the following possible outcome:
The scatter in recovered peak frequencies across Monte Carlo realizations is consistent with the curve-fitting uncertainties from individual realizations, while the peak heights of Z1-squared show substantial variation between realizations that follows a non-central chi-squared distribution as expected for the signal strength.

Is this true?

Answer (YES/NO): NO